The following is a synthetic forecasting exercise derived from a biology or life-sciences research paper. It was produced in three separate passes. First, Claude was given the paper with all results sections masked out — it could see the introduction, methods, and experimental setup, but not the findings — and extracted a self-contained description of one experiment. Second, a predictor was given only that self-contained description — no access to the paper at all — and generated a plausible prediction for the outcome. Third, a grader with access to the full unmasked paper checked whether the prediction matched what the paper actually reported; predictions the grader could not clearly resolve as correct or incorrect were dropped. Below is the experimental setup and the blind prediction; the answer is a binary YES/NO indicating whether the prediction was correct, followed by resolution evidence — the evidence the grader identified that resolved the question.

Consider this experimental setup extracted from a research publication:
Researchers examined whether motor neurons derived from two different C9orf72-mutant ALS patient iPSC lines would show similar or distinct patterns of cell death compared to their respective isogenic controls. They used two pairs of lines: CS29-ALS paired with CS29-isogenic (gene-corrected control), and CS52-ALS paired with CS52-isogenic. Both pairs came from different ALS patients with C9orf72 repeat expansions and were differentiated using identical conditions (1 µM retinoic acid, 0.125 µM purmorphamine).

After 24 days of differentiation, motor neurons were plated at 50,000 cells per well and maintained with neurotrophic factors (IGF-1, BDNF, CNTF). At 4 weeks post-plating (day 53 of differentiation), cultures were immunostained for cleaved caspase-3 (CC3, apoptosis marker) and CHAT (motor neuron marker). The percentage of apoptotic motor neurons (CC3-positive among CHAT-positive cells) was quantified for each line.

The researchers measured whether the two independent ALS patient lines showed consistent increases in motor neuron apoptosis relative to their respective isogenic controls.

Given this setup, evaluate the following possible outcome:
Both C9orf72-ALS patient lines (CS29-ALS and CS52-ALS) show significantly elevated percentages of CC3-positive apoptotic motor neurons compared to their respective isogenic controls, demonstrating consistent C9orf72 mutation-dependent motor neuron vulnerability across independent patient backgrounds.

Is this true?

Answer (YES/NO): YES